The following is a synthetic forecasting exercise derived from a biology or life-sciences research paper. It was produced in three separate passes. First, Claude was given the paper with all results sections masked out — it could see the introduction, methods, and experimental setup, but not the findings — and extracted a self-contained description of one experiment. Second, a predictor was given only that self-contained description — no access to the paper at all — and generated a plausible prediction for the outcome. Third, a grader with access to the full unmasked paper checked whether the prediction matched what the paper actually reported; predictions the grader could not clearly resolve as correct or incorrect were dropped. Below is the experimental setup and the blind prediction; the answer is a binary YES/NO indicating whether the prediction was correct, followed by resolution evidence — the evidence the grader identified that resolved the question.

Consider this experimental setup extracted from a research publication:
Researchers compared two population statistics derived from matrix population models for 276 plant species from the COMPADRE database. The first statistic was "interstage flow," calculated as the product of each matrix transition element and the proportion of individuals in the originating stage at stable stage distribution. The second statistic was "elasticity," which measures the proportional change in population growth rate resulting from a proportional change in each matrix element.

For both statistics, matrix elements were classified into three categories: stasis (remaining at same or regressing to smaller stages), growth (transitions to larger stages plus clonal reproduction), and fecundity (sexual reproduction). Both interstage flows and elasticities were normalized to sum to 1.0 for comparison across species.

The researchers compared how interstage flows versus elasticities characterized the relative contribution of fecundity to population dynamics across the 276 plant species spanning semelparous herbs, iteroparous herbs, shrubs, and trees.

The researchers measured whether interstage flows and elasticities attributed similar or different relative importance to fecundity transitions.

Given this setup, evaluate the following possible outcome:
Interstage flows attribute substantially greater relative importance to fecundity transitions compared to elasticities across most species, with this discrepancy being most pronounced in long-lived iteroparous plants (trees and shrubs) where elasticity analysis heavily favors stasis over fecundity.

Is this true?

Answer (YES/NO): NO